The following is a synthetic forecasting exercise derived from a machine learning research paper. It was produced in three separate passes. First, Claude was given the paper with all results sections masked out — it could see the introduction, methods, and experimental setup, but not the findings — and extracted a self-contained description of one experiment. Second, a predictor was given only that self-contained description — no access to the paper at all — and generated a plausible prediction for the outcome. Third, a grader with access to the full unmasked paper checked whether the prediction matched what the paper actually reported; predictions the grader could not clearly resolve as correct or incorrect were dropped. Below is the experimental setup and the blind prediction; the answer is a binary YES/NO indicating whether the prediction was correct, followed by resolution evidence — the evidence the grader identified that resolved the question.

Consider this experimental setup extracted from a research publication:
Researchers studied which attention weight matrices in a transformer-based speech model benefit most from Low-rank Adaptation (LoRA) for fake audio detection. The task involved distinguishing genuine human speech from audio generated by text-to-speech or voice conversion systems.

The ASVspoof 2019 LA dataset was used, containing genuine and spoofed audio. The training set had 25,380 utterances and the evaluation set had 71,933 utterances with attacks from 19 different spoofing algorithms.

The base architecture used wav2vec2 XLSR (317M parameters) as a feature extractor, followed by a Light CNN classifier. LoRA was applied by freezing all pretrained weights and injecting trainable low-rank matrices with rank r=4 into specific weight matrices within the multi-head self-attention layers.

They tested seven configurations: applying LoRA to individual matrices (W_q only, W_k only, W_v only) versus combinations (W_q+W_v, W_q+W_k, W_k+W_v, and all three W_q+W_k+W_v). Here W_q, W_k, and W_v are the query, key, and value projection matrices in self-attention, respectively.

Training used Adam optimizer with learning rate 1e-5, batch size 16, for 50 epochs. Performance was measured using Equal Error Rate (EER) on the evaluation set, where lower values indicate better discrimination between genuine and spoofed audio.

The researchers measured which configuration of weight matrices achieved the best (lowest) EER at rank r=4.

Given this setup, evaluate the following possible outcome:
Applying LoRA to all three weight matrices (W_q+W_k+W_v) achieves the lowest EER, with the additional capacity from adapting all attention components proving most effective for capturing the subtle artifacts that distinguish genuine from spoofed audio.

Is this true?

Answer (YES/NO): NO